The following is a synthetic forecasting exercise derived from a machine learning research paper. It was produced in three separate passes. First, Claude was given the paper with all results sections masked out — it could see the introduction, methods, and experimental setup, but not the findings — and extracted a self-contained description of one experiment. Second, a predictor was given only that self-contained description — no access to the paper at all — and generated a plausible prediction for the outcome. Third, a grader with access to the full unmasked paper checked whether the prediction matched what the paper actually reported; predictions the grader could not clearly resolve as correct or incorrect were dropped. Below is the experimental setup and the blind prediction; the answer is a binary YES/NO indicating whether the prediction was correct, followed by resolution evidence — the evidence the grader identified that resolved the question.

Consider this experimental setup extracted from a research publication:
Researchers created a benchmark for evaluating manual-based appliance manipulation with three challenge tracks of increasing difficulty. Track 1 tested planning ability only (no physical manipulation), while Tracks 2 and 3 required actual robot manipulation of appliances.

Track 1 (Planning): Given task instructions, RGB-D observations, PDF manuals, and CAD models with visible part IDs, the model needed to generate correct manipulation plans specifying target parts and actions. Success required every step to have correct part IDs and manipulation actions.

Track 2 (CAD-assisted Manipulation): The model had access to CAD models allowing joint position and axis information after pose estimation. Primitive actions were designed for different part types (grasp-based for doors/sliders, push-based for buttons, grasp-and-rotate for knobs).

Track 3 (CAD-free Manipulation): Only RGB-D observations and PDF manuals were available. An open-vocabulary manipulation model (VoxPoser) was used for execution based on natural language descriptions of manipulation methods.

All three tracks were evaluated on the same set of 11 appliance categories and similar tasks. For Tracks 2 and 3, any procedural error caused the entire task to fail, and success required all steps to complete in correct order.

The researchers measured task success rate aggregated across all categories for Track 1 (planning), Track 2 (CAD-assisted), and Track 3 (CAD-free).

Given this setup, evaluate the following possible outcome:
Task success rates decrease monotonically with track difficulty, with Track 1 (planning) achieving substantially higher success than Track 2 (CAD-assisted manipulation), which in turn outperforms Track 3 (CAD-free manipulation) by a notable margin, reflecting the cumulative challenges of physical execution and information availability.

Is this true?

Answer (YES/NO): NO